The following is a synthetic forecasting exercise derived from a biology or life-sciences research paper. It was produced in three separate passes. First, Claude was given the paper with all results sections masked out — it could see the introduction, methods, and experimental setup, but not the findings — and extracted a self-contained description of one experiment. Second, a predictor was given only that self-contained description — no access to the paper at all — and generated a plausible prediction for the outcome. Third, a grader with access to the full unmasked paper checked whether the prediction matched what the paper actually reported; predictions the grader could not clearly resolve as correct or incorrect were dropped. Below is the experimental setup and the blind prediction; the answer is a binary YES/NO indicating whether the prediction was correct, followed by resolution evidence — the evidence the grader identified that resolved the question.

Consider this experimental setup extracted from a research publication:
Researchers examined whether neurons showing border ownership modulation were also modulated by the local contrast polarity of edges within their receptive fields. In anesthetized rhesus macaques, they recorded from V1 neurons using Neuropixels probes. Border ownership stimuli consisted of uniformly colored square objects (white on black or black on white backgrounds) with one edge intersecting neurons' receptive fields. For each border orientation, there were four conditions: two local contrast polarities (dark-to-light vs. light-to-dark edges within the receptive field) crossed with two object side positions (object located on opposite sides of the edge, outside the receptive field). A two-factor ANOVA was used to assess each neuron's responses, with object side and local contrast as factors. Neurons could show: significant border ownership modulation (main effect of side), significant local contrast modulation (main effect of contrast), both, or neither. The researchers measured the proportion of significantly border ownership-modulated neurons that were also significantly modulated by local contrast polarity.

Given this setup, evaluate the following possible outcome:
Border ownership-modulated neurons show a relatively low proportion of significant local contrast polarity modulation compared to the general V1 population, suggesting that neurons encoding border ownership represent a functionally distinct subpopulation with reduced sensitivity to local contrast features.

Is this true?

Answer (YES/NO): NO